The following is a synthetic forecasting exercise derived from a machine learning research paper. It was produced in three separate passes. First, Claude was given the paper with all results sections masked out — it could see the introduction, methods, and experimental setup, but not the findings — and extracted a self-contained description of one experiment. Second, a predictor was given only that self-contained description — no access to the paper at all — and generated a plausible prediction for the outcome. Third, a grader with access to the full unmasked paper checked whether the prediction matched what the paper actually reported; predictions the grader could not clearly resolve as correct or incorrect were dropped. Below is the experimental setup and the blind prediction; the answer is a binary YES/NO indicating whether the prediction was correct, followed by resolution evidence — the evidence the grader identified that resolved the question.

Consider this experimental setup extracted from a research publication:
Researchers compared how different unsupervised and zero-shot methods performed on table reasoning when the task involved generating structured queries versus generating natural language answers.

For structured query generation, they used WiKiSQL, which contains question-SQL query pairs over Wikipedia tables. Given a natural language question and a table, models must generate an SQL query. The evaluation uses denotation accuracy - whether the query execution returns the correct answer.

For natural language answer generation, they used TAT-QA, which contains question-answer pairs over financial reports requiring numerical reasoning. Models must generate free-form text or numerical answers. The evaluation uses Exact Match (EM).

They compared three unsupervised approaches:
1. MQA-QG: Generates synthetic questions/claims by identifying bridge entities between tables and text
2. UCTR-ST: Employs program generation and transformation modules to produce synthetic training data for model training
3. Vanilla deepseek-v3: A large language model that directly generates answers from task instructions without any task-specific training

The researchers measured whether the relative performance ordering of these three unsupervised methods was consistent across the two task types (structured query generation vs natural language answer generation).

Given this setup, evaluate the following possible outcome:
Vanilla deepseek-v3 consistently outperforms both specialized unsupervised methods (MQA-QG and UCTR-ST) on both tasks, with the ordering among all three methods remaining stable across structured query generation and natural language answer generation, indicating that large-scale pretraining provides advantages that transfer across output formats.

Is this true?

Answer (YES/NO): YES